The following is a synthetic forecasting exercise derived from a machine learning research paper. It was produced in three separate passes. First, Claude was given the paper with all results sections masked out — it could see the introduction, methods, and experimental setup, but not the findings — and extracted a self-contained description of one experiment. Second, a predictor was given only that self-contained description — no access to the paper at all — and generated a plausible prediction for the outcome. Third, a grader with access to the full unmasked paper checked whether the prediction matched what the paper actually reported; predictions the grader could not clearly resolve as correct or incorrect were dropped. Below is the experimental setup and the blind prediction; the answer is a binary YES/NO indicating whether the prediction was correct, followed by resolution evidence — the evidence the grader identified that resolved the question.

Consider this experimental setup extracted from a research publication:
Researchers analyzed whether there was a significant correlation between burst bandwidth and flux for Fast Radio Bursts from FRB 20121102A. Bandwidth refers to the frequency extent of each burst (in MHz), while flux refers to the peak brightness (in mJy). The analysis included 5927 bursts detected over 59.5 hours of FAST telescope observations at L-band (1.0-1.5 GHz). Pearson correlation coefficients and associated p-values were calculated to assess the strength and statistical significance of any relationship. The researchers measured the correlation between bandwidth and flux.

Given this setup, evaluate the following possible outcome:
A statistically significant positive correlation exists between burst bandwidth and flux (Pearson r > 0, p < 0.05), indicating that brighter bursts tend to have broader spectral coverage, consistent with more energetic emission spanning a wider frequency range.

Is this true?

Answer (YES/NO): YES